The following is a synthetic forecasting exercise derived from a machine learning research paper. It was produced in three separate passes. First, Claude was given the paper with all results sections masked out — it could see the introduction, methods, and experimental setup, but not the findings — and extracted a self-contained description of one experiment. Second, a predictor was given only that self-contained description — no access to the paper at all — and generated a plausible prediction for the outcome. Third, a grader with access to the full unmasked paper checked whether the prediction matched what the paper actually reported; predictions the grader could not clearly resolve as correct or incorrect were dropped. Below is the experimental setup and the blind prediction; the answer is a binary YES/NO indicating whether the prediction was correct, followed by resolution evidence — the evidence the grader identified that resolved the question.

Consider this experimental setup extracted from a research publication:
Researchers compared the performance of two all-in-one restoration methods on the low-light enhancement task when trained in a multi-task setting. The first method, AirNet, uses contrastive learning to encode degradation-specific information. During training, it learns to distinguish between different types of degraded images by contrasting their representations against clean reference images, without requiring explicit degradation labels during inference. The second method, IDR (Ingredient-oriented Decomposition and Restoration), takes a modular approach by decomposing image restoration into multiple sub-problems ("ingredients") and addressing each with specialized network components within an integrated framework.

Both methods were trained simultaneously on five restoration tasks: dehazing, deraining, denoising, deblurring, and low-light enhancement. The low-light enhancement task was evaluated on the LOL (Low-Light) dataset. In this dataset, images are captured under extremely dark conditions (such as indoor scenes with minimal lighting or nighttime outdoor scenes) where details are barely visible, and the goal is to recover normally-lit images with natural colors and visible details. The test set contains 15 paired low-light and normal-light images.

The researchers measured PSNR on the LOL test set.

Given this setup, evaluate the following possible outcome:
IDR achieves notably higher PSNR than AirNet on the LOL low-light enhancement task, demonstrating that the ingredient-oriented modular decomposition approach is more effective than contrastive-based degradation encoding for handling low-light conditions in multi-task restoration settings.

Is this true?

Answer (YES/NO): YES